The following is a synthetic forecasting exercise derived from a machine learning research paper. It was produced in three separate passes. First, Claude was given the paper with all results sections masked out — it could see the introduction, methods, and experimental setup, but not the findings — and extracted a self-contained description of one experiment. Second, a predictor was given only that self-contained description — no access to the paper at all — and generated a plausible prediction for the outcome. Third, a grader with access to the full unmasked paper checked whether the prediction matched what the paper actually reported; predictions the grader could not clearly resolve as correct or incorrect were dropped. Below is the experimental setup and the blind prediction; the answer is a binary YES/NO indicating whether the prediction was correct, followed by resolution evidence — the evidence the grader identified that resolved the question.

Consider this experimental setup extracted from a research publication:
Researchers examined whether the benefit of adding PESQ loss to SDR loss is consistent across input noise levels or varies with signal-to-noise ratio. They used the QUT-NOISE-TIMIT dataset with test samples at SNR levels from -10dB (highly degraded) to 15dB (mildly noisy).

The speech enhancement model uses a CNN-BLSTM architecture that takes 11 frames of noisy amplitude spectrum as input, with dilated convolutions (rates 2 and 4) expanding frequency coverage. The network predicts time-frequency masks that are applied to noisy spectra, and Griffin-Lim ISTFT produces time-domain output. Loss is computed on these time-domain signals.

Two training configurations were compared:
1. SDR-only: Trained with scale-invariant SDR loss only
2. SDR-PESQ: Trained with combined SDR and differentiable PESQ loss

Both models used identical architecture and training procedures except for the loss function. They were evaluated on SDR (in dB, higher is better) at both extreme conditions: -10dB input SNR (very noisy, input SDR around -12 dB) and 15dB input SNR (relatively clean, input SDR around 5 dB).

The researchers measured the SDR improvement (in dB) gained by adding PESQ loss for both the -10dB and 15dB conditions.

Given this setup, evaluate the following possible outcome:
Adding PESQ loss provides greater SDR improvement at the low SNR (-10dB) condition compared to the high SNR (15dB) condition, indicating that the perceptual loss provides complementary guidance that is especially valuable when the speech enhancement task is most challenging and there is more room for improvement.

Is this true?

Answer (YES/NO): YES